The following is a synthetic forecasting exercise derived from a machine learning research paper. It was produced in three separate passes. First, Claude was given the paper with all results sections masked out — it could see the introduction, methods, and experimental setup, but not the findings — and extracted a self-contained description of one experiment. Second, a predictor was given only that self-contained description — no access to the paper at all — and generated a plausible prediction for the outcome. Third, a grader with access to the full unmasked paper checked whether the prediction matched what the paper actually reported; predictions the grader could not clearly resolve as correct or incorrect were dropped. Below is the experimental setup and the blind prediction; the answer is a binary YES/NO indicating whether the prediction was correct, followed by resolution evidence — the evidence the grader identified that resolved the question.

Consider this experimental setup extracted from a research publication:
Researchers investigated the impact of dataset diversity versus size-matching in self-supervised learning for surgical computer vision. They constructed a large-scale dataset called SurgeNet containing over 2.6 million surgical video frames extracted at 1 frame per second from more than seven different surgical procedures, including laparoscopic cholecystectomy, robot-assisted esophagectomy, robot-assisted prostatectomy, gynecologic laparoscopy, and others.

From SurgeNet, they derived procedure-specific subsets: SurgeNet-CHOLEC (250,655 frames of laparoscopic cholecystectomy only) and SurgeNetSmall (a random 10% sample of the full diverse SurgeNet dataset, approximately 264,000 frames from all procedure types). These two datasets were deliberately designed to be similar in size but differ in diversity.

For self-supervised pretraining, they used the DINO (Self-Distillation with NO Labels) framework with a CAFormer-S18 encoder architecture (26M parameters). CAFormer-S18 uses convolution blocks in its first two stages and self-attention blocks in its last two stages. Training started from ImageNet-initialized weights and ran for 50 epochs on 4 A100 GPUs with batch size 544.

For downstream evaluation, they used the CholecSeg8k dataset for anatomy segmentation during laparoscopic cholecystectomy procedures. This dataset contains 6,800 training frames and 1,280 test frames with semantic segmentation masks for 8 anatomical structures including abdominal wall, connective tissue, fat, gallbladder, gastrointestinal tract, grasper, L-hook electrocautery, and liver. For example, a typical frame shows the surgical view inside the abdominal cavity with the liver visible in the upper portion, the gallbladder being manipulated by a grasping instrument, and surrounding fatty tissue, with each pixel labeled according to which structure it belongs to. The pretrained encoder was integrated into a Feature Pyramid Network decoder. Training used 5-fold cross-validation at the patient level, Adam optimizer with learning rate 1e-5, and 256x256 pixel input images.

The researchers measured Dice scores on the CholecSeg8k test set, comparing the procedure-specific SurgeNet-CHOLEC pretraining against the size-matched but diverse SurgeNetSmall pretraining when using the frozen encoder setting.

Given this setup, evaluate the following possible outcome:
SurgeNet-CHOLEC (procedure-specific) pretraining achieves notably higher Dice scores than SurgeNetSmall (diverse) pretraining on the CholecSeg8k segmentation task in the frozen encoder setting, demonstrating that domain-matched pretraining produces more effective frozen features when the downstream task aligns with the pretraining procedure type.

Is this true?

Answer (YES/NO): YES